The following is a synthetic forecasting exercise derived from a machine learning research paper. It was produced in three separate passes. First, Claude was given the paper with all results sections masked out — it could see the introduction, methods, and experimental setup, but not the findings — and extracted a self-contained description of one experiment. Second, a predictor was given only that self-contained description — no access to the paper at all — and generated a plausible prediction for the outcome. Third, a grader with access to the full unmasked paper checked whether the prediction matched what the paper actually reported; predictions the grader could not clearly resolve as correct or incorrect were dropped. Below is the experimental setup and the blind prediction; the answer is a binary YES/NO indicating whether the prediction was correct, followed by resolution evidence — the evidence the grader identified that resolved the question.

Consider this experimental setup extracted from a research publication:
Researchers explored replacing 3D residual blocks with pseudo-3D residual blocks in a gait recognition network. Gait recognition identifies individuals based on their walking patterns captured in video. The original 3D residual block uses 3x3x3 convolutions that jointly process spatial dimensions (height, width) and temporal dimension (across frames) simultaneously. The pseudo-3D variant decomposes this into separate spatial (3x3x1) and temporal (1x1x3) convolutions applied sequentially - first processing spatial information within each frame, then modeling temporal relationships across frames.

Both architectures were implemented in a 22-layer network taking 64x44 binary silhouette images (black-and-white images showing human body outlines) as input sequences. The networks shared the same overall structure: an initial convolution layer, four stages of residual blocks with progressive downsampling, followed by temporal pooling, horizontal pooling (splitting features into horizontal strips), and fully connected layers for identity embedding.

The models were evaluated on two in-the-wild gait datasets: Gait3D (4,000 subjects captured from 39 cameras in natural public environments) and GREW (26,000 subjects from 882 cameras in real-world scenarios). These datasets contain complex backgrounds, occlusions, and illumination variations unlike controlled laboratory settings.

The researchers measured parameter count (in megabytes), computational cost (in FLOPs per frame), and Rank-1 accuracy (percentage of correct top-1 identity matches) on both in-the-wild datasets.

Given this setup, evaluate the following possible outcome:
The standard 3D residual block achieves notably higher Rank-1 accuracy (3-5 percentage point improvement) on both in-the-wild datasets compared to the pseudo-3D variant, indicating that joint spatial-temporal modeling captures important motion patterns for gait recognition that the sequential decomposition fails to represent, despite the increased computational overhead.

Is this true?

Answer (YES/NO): NO